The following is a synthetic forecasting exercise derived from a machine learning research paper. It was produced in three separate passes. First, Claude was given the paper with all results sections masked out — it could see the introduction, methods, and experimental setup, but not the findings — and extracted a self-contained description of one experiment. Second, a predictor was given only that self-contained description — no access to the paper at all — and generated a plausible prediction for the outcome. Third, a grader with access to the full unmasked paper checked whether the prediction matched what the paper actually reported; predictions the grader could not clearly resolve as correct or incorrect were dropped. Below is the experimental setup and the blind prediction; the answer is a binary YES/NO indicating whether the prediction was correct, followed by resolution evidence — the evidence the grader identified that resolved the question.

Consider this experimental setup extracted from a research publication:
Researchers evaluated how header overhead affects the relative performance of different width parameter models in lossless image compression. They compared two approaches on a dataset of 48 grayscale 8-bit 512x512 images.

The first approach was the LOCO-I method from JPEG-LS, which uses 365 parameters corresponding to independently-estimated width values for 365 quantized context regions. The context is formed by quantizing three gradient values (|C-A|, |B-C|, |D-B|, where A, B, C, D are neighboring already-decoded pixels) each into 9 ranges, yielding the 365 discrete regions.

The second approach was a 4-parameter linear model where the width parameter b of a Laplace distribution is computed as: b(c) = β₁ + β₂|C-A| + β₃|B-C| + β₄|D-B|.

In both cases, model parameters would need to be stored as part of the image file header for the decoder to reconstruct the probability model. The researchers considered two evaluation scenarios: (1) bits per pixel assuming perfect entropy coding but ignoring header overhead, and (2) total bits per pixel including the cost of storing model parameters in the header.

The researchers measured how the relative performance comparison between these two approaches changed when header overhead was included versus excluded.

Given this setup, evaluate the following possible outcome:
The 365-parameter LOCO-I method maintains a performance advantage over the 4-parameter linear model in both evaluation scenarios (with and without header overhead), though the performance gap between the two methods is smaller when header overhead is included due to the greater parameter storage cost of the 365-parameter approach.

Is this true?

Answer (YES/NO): NO